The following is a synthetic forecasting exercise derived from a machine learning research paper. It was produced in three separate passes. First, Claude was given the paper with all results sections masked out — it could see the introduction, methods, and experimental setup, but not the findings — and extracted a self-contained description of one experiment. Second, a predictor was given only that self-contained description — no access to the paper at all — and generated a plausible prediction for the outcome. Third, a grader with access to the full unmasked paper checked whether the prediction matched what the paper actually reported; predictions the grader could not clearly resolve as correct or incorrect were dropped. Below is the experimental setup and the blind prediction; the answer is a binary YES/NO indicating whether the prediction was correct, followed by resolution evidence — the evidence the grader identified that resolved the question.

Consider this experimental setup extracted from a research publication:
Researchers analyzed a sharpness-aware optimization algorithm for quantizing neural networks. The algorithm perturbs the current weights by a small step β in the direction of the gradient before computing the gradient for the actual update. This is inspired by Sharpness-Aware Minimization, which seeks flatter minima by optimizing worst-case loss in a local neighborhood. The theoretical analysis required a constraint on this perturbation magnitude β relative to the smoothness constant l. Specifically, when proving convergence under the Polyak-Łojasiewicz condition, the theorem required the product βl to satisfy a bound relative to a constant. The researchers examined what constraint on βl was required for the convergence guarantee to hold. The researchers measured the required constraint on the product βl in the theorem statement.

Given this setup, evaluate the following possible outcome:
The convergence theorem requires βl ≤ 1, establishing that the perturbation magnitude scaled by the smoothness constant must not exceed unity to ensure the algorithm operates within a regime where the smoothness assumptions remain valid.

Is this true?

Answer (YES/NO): NO